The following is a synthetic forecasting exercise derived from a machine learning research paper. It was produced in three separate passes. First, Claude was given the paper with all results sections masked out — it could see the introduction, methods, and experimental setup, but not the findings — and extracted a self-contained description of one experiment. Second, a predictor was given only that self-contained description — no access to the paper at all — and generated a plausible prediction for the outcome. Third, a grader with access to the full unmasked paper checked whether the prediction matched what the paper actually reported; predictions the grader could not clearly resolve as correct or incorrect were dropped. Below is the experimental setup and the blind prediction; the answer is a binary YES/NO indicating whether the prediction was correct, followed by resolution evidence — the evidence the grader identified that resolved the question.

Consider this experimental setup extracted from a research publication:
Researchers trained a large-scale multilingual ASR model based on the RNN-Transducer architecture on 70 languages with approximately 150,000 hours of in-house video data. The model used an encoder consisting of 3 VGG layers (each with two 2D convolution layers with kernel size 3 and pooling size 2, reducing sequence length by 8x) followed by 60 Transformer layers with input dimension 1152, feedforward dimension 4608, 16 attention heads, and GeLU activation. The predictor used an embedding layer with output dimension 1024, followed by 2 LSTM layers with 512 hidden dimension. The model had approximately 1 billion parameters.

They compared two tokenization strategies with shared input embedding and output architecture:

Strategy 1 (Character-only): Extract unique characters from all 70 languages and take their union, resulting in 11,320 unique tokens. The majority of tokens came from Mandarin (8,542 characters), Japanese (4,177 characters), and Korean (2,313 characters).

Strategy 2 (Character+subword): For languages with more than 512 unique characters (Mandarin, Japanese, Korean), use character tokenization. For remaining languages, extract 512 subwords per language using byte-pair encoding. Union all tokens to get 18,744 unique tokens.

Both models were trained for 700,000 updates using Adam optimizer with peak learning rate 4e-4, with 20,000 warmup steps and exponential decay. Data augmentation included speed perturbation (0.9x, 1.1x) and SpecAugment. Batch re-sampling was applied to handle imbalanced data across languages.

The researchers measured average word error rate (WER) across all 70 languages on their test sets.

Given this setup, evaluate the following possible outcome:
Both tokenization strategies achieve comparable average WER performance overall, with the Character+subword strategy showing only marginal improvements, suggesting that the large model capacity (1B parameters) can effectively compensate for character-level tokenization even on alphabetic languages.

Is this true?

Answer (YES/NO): NO